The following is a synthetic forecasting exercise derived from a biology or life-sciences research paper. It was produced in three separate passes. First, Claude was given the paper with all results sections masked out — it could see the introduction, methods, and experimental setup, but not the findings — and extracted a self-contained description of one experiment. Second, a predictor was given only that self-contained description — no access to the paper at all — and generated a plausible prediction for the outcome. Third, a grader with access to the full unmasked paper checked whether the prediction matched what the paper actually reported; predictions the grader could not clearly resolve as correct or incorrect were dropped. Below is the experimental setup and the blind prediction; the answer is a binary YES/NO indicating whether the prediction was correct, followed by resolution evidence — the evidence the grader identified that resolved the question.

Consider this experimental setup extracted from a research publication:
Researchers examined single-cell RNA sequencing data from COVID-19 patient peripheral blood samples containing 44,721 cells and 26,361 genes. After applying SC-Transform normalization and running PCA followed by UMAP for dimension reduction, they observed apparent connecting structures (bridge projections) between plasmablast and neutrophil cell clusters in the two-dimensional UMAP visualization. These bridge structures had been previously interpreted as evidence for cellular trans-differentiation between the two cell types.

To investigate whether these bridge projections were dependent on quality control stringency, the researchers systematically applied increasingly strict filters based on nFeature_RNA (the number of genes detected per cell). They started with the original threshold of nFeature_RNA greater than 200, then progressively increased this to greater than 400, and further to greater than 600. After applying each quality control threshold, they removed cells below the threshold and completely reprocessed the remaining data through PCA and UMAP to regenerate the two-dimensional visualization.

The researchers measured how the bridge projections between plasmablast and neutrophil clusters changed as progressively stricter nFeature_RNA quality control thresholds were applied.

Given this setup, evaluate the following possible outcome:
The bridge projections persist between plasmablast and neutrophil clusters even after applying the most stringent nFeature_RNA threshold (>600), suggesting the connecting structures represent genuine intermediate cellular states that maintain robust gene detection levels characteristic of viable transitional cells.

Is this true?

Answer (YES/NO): NO